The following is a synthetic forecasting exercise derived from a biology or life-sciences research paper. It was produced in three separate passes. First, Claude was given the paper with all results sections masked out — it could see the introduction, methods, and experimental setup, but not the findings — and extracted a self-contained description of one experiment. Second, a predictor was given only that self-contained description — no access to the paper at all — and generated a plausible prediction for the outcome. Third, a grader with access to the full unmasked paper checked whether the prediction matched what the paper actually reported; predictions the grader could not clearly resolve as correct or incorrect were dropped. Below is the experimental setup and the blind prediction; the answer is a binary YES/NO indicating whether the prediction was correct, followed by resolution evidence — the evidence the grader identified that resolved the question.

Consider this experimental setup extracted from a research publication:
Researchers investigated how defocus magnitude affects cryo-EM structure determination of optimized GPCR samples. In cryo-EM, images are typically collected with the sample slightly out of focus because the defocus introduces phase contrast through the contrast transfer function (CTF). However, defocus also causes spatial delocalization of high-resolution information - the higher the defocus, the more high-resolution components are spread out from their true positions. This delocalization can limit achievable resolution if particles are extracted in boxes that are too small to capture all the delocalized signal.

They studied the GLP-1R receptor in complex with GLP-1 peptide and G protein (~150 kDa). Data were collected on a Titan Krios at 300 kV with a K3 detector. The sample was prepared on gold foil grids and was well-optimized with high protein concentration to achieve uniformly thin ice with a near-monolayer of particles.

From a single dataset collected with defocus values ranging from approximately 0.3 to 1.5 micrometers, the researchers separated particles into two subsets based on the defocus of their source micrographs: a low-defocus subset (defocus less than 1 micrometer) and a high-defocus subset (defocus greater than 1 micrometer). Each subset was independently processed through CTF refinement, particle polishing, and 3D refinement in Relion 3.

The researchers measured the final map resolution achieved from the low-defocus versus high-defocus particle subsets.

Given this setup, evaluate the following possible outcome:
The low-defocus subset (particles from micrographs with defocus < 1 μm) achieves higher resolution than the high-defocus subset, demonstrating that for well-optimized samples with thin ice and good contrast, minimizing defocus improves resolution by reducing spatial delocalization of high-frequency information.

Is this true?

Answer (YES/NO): YES